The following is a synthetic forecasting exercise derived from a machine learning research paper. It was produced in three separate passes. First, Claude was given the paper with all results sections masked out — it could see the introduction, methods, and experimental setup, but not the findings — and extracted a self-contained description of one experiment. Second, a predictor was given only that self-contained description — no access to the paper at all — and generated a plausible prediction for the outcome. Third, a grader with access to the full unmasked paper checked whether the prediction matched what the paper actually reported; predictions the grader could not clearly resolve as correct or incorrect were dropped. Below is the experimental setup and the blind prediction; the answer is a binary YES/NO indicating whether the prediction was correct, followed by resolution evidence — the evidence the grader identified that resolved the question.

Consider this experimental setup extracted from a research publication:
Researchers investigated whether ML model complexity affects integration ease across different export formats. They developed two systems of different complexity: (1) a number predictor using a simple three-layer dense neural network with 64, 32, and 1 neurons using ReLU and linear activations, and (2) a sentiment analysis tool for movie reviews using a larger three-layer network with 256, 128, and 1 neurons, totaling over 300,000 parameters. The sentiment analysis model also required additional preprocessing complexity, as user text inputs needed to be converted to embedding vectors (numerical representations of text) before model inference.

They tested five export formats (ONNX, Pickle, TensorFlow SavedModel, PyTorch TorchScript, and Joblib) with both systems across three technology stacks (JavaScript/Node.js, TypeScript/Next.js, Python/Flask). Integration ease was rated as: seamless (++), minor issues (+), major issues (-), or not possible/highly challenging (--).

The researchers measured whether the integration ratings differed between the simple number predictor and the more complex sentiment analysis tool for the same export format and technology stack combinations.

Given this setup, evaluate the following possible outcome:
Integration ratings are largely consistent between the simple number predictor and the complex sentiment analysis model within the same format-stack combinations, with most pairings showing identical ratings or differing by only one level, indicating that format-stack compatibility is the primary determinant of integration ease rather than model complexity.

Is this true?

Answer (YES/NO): YES